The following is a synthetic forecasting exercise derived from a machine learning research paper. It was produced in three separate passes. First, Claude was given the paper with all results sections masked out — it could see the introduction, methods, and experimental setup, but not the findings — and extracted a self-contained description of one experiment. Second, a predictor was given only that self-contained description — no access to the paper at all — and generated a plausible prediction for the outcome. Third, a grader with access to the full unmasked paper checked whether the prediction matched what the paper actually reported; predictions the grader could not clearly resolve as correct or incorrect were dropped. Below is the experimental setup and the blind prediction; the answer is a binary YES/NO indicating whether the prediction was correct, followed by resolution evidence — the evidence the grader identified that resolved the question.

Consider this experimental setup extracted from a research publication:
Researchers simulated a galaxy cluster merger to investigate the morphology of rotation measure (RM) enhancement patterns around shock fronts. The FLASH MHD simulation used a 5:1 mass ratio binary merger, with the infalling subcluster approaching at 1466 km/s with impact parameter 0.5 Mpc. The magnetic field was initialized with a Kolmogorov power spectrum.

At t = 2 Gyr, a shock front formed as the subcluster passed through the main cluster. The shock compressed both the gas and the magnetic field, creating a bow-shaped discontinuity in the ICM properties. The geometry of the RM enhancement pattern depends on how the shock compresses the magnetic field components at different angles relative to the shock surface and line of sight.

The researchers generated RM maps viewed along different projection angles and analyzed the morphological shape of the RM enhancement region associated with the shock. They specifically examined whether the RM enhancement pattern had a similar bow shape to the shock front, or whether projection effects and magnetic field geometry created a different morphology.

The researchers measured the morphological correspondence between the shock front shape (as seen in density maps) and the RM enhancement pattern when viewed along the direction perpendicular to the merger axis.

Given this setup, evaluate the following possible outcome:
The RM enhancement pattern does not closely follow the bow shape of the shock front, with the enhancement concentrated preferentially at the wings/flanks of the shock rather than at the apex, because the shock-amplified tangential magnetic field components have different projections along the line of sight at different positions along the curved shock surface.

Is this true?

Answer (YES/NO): NO